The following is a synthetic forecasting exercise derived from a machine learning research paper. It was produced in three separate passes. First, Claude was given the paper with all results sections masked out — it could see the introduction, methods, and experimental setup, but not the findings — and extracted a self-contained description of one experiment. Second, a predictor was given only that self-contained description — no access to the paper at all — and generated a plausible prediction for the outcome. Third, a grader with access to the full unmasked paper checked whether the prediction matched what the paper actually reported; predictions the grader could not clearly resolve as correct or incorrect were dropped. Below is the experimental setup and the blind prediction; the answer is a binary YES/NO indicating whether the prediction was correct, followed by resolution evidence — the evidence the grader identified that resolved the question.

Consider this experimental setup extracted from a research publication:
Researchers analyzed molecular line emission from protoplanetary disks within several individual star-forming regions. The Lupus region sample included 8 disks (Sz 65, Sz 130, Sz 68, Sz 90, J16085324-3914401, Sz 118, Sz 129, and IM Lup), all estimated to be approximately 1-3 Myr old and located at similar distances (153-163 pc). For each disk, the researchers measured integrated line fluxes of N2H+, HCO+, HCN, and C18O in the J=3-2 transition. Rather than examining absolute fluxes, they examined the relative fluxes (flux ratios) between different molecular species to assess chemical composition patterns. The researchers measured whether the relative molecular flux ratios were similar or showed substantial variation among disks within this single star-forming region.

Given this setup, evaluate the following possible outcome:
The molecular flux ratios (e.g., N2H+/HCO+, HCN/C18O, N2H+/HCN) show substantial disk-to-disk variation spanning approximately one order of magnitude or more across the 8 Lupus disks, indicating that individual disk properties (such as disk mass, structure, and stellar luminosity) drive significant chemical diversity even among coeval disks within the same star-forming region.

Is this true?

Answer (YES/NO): YES